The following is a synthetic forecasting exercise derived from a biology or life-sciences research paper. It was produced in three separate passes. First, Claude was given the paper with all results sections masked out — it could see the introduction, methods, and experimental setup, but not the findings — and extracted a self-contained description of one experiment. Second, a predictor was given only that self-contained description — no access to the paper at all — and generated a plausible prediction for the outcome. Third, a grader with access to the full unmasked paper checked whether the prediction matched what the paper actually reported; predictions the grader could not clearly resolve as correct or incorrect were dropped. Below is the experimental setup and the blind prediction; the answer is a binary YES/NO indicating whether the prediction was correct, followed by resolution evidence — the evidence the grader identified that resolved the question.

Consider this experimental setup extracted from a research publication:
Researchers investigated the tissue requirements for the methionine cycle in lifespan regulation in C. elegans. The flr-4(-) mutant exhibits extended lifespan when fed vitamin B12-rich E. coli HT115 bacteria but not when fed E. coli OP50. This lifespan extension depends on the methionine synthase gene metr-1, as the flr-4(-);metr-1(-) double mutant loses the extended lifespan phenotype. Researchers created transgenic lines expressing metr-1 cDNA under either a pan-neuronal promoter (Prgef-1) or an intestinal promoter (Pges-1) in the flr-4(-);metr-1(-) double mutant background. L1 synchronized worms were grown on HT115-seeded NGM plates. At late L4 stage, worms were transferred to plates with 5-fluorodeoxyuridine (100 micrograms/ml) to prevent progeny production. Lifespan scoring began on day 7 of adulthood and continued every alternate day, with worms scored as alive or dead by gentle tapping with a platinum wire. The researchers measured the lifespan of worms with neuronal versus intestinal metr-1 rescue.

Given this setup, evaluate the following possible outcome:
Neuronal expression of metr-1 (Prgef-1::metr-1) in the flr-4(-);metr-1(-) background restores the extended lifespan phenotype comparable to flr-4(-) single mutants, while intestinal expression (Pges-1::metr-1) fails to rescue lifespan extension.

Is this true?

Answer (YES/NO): YES